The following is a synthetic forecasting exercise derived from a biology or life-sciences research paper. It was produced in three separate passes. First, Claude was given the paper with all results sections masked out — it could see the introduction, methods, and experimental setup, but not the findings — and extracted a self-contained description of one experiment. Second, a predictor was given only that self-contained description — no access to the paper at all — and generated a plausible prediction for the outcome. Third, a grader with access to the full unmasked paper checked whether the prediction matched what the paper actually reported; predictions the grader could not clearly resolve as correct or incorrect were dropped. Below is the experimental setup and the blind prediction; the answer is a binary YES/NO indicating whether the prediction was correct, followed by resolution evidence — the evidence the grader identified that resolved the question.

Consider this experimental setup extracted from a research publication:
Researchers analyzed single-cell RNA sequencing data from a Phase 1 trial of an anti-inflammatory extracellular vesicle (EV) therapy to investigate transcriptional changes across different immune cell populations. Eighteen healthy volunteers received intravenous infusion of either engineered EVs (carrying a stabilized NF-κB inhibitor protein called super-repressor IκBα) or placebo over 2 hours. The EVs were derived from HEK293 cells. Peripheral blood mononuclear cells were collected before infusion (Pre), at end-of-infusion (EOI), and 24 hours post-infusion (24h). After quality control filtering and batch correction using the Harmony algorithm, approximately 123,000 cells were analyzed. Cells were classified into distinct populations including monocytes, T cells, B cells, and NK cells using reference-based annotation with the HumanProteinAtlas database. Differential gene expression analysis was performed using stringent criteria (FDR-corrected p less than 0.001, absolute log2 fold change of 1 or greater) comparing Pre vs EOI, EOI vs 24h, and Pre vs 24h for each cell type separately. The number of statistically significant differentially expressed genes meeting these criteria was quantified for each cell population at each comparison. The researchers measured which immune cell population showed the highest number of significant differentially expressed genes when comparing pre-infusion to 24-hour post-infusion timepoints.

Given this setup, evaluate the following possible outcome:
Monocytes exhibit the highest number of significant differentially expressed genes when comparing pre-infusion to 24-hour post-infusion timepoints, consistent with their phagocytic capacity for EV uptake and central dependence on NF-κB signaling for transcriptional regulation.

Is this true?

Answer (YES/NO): YES